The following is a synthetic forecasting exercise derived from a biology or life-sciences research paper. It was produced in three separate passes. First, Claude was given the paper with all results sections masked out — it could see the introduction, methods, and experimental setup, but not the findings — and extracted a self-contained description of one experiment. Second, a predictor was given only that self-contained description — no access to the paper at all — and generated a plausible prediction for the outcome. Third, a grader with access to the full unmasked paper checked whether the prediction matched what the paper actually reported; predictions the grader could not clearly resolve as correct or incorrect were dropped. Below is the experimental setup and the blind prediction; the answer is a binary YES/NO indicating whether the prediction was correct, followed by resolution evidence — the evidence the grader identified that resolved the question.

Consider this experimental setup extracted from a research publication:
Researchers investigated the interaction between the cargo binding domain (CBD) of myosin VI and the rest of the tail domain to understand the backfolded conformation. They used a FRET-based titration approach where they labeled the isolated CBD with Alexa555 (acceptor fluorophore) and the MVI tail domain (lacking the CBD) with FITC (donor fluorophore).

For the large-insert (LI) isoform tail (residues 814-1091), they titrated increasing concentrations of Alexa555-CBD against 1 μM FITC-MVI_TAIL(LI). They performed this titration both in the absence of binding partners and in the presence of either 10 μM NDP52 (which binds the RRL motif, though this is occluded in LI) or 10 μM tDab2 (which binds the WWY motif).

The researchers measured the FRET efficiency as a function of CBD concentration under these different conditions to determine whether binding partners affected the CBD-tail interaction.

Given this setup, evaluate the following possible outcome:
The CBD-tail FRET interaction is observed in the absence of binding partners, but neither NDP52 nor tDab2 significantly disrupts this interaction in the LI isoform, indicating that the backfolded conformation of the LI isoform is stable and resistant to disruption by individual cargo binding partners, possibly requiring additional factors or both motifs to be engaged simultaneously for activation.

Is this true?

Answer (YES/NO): NO